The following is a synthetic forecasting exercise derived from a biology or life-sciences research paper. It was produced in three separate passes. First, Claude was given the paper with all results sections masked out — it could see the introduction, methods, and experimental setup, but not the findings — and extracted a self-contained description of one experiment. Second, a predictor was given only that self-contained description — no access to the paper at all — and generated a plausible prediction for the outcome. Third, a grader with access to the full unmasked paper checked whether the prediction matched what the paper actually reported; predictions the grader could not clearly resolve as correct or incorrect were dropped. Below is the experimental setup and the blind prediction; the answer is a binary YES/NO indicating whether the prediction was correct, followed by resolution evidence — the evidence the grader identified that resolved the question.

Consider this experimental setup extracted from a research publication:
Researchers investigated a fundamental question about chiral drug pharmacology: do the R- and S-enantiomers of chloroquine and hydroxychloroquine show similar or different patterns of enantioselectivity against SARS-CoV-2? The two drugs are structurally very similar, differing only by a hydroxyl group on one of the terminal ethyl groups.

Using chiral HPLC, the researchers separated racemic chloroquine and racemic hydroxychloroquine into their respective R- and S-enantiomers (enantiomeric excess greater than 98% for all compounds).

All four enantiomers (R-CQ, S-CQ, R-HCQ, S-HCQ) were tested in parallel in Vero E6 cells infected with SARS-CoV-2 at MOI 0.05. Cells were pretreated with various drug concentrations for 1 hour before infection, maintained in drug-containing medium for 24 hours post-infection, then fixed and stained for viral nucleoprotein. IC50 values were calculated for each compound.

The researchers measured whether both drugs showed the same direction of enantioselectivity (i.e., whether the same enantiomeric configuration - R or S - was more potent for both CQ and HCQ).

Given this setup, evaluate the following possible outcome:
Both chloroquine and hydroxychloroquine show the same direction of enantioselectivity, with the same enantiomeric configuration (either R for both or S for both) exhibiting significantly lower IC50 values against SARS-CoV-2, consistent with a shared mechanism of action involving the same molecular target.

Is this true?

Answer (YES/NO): YES